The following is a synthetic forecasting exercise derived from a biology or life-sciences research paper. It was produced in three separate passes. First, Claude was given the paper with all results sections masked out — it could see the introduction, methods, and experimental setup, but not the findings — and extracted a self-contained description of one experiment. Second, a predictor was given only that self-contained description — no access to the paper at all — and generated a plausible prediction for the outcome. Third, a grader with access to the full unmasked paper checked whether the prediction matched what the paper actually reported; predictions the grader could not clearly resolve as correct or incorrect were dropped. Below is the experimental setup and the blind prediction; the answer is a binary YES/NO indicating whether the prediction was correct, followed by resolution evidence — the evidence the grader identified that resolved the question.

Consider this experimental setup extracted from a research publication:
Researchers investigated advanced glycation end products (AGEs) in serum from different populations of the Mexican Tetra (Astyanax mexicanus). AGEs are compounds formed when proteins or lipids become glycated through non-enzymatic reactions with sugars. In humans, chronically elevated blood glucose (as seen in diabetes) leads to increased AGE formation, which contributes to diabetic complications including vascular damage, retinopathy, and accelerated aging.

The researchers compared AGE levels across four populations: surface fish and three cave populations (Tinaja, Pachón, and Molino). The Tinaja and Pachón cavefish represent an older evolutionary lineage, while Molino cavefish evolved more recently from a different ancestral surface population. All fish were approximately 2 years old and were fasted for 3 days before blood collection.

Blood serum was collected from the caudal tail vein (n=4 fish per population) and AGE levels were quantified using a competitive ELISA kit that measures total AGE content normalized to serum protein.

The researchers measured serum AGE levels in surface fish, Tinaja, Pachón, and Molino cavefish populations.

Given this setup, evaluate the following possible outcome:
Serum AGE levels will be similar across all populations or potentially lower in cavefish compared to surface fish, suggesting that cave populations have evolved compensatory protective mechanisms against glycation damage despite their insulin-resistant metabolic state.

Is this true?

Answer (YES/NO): NO